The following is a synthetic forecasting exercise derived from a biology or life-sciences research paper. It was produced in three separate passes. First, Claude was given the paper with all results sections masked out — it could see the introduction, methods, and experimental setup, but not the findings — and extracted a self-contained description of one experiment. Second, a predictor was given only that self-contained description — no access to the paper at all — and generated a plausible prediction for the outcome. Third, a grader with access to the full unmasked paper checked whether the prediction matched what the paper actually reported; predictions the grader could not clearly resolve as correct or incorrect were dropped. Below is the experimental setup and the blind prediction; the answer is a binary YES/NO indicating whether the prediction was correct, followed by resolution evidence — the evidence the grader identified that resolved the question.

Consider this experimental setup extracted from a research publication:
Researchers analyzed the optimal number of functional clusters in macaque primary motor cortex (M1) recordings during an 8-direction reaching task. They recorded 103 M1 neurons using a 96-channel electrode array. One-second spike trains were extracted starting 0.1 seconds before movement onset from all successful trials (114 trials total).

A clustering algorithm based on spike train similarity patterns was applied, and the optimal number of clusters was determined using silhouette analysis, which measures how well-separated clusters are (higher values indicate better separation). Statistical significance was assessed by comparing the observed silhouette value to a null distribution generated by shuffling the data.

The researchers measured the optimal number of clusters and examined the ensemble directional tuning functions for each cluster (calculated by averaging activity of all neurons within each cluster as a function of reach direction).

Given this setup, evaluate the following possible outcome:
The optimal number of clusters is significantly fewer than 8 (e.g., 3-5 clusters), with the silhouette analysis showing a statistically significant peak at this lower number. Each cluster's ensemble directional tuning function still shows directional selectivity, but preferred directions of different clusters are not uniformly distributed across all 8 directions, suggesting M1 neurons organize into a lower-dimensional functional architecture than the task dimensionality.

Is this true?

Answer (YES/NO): YES